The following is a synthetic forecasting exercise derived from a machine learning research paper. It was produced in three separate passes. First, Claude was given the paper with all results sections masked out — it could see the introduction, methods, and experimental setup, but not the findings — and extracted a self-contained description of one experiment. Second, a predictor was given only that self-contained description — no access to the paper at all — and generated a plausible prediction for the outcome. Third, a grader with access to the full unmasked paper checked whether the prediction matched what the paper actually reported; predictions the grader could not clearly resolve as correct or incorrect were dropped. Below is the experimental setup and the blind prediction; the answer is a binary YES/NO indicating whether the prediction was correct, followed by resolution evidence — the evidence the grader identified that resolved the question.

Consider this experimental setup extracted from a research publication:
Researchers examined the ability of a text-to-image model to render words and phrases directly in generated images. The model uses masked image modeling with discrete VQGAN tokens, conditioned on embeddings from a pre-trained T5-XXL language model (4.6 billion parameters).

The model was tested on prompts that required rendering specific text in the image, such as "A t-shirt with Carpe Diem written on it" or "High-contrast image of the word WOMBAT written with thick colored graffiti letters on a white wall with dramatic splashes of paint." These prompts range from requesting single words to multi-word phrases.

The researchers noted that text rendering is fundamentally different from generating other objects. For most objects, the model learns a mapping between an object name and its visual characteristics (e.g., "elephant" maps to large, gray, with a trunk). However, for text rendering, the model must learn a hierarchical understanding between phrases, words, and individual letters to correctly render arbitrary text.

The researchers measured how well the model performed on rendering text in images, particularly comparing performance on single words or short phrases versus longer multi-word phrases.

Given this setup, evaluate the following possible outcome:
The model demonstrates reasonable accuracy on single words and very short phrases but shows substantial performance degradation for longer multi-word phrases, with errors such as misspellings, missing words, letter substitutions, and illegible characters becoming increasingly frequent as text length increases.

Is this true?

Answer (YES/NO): NO